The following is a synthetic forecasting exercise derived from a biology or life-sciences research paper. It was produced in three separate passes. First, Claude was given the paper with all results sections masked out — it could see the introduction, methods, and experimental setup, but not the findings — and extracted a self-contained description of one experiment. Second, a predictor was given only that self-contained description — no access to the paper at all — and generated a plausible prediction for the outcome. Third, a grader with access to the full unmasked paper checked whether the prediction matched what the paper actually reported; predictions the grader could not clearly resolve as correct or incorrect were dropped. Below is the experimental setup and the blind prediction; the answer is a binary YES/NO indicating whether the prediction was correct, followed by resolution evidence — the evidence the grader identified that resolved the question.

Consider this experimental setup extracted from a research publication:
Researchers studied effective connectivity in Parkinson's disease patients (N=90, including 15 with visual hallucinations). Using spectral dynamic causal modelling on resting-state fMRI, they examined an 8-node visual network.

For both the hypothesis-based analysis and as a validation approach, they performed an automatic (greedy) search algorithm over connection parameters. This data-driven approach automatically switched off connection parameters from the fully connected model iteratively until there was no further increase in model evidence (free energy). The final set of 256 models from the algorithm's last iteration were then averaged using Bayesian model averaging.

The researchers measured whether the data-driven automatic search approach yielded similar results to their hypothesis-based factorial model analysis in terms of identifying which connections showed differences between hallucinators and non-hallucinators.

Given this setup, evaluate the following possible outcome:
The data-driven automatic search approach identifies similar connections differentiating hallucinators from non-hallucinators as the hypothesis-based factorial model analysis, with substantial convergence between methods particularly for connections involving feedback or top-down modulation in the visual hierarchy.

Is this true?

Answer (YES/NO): NO